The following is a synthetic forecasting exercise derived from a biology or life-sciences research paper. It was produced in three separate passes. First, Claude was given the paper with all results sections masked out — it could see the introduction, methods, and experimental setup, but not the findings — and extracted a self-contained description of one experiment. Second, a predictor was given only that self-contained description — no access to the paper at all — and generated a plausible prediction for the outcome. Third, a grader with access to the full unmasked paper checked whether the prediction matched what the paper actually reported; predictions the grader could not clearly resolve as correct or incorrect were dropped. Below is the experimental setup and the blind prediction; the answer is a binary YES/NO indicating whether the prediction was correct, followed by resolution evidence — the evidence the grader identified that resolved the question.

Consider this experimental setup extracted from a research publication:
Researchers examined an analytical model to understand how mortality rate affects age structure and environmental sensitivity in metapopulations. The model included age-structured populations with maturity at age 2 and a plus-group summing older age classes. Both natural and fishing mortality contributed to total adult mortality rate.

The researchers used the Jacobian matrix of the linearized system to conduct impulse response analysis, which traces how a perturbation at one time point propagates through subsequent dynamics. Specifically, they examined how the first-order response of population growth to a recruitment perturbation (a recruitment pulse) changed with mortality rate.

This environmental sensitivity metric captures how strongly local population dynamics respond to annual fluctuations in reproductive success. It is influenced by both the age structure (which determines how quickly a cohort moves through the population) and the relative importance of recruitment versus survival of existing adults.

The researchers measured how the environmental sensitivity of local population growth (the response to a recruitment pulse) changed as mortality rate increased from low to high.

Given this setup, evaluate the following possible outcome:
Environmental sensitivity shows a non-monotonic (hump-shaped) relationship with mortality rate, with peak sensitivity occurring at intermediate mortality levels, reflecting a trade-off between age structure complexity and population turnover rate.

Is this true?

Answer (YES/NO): NO